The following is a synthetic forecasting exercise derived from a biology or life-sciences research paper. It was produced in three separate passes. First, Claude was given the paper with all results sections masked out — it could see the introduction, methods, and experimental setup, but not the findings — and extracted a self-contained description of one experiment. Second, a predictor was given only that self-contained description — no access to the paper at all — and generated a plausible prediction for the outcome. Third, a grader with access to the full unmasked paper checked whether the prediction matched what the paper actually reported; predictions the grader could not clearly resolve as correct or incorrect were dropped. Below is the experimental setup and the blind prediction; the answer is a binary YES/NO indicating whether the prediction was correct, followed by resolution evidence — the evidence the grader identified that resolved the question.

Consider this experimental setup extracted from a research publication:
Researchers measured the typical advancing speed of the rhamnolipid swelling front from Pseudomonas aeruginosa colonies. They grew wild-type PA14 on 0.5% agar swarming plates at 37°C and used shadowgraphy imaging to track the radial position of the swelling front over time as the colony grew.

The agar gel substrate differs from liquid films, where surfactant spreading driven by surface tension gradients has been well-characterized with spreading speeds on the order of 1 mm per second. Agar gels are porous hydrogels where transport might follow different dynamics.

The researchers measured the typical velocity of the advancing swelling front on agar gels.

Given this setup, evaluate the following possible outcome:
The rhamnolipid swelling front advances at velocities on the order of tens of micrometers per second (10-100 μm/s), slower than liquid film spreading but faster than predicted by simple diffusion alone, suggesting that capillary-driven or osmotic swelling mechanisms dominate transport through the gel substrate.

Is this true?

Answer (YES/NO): NO